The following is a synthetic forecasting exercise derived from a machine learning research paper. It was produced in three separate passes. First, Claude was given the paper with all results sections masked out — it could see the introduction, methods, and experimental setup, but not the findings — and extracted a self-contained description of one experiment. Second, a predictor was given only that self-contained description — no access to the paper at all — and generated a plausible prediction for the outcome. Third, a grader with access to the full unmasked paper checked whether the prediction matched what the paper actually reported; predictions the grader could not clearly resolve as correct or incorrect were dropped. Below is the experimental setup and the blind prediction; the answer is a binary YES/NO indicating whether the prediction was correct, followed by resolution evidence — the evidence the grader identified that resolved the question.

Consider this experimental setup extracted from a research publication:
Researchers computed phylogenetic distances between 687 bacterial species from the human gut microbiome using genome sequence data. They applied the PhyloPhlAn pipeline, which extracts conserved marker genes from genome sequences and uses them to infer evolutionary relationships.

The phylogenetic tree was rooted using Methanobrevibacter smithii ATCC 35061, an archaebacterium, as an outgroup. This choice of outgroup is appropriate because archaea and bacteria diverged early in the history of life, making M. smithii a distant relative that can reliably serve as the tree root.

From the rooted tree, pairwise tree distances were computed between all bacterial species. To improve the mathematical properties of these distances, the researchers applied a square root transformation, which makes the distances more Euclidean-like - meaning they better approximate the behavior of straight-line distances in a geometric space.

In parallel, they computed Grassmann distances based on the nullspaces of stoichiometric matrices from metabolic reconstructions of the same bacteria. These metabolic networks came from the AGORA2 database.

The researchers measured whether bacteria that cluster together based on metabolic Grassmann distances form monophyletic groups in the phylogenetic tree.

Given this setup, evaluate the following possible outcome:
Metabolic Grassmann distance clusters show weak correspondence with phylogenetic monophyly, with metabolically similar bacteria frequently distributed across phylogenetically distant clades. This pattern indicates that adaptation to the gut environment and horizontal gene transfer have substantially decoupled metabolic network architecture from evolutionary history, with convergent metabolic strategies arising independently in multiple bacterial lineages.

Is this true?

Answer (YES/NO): YES